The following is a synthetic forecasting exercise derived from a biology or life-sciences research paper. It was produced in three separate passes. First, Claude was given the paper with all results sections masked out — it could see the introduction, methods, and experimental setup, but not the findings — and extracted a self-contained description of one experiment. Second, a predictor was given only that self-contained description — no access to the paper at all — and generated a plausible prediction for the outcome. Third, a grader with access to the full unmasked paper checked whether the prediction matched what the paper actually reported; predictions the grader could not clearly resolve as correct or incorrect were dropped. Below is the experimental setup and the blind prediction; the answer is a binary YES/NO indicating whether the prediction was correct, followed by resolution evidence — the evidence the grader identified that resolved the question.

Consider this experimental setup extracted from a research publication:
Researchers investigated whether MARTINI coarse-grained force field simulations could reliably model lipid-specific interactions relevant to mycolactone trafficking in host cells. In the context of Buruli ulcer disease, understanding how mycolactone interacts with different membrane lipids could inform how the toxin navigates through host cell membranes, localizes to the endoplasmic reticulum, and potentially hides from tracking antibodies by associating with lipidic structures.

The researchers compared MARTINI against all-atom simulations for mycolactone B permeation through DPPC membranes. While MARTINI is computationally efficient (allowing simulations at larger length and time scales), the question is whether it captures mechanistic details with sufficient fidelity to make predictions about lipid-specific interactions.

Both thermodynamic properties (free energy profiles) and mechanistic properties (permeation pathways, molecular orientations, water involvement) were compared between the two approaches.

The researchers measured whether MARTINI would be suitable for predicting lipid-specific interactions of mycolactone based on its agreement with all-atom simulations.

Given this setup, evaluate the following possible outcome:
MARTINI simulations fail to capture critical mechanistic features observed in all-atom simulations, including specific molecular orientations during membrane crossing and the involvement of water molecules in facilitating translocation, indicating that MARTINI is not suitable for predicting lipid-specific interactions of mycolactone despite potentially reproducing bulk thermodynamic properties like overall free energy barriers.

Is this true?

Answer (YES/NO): YES